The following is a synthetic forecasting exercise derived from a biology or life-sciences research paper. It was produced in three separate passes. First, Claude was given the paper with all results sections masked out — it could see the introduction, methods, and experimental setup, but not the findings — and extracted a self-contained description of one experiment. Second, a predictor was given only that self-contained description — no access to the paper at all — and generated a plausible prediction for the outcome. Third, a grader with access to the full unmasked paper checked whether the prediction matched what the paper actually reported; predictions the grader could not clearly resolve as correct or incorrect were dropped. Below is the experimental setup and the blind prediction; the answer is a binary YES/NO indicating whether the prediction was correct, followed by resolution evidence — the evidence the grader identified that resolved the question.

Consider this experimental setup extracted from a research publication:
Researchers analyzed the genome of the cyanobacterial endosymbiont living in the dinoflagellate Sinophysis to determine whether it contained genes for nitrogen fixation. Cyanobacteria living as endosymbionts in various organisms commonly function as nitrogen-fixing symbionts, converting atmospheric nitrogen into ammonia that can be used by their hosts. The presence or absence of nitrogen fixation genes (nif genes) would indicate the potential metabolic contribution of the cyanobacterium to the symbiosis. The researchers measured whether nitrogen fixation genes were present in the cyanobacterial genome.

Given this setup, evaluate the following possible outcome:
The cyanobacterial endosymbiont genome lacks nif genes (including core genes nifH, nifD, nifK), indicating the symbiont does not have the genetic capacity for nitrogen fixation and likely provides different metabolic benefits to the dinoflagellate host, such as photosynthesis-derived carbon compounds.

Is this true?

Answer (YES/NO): YES